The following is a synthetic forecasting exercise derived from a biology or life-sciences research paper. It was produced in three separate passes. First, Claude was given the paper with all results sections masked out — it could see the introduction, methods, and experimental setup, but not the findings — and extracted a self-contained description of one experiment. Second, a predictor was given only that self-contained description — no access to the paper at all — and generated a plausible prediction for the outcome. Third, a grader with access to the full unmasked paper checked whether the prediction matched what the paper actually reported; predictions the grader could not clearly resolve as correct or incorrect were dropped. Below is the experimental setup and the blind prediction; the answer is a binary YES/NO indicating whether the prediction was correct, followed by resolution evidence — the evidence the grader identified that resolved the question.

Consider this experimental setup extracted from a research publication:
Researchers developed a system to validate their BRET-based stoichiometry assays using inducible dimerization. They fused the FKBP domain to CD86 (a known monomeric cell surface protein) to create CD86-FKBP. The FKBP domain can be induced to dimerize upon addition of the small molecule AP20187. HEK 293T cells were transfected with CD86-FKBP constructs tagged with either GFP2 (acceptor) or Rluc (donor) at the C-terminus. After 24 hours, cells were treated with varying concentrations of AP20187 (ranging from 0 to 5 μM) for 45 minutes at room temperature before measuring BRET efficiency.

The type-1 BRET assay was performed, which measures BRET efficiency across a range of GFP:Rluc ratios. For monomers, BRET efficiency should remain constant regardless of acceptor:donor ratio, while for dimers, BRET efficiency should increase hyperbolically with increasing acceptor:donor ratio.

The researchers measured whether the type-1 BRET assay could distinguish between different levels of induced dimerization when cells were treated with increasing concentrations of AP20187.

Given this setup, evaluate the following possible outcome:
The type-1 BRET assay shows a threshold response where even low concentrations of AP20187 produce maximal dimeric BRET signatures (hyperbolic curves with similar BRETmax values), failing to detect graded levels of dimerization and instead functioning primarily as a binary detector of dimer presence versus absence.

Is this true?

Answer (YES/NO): NO